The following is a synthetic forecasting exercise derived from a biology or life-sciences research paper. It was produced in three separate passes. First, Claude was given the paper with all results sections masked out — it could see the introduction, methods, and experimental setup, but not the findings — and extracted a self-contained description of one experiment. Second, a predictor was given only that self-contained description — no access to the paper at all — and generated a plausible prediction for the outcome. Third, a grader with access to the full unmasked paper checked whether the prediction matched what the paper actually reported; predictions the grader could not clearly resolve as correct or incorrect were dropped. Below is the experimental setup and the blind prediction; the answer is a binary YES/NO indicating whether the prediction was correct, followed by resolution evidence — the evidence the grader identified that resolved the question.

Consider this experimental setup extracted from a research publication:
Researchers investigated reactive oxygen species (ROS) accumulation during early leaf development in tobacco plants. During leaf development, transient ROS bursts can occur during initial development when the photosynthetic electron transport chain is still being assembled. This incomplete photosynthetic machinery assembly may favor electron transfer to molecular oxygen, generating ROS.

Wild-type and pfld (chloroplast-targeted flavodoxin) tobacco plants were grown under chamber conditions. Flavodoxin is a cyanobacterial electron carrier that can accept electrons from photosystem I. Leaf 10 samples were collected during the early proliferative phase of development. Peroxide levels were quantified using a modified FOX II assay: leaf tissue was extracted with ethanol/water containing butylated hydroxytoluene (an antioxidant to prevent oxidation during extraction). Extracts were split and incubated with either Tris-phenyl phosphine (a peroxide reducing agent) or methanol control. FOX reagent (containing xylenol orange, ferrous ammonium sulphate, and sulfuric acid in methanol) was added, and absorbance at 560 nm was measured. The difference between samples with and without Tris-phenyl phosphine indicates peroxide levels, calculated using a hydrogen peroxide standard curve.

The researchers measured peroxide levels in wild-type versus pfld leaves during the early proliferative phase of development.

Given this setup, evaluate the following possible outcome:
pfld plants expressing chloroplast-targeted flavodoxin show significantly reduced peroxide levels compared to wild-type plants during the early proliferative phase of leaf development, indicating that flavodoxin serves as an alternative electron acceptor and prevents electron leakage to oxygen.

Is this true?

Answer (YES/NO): YES